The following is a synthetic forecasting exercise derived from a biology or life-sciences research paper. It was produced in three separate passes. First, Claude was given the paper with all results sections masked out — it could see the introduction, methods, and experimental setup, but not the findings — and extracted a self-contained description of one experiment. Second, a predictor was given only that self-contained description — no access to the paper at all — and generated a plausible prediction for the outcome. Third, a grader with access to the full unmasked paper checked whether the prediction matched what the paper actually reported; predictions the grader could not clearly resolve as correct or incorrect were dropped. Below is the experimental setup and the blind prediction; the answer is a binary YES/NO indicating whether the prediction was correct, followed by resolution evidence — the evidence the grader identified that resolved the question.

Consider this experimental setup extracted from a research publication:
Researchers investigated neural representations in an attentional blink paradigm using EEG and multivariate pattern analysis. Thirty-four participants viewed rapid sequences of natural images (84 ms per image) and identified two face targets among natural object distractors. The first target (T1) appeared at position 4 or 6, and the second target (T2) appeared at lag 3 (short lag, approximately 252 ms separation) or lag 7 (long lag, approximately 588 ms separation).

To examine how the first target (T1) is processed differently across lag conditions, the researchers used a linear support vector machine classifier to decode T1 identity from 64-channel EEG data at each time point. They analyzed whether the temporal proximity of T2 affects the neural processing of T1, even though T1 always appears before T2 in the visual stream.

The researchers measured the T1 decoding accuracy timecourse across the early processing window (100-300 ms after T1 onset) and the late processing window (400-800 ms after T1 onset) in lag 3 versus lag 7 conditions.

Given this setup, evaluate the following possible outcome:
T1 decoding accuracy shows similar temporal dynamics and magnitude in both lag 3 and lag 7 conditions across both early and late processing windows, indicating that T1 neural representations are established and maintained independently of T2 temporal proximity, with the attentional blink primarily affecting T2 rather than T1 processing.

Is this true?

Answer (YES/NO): NO